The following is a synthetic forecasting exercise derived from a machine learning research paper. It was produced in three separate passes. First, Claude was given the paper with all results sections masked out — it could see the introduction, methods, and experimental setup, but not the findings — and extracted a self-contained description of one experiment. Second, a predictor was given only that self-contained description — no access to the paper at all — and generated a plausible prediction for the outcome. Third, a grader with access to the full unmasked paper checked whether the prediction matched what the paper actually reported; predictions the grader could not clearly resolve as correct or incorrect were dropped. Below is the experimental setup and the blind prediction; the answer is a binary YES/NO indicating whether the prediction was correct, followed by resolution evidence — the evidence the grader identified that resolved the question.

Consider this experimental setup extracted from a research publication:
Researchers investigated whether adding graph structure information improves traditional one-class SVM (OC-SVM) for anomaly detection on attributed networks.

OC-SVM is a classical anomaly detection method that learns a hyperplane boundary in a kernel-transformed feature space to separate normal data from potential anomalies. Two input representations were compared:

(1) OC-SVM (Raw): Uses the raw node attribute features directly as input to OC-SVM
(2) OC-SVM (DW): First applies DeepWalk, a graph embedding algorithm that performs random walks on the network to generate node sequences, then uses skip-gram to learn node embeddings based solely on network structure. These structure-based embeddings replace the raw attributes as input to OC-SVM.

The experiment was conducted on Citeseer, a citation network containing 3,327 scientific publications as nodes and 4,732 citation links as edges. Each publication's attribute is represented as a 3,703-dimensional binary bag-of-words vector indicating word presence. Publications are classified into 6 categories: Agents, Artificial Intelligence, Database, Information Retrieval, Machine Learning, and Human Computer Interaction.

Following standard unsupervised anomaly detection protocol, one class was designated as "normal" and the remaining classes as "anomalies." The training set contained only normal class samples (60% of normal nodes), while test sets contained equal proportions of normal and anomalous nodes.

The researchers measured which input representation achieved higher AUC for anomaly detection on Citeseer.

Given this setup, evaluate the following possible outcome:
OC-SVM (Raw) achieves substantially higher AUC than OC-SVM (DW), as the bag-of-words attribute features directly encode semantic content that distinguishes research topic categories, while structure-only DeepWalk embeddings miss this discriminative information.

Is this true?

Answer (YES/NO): YES